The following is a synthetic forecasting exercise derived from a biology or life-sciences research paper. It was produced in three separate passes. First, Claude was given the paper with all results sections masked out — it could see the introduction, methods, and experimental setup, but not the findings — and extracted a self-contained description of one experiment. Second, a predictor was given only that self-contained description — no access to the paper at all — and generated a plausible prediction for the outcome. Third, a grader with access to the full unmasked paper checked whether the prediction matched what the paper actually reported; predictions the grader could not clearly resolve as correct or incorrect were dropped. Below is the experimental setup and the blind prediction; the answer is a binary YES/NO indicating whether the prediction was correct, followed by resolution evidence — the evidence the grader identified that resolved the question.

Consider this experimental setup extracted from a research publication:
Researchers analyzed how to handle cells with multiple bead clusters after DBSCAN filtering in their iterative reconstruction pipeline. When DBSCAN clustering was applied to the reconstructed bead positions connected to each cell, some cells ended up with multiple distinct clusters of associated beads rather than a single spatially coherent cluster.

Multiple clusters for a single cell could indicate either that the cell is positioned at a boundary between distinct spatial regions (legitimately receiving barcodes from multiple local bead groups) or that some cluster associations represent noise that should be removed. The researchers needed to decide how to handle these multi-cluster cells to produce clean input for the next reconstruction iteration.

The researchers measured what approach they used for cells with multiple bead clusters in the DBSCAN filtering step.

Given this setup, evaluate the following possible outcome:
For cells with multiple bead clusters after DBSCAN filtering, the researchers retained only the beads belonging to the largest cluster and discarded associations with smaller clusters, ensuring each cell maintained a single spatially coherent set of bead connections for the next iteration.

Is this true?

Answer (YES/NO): YES